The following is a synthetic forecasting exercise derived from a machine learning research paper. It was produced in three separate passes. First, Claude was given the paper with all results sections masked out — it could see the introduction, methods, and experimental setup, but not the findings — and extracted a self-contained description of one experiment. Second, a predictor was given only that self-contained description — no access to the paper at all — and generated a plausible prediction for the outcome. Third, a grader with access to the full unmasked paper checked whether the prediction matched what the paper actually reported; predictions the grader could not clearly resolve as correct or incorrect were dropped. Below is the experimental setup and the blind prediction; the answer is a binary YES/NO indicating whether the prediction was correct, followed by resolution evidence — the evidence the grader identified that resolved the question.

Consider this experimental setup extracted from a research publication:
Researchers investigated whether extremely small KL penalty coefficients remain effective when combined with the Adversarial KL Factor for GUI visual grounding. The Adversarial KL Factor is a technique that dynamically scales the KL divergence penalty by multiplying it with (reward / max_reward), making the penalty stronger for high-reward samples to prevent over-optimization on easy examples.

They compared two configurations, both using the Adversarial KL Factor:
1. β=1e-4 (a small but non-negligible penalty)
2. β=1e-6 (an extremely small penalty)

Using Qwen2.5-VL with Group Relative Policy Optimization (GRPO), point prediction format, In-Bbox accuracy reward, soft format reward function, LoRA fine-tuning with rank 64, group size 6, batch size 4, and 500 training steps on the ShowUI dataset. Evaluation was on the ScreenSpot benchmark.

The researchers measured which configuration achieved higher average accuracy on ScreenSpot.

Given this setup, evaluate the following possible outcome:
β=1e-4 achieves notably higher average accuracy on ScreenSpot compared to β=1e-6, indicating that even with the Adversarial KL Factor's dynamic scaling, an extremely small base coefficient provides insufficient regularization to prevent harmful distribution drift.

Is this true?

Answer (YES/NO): YES